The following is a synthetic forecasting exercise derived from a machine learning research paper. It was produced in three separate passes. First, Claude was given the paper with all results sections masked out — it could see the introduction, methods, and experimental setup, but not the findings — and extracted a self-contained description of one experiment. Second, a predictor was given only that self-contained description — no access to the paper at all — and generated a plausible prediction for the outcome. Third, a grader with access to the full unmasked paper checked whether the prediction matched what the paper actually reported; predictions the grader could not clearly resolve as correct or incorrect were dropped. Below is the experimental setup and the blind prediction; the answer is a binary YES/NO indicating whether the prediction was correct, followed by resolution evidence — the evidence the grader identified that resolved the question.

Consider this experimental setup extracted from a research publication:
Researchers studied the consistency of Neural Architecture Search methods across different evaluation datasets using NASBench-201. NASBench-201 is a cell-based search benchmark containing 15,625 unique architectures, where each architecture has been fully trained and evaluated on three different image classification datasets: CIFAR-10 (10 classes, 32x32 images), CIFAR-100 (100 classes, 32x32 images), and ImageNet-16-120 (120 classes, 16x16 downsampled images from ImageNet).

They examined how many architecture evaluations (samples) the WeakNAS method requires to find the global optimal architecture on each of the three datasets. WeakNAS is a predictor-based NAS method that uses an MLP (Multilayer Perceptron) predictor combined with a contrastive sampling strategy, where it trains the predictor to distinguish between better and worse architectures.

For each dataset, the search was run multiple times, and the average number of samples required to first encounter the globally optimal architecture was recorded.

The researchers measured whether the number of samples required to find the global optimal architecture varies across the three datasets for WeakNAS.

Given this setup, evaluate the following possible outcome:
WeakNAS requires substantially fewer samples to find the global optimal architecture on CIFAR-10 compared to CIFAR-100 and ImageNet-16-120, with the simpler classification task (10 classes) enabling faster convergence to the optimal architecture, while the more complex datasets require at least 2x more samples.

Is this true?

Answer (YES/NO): NO